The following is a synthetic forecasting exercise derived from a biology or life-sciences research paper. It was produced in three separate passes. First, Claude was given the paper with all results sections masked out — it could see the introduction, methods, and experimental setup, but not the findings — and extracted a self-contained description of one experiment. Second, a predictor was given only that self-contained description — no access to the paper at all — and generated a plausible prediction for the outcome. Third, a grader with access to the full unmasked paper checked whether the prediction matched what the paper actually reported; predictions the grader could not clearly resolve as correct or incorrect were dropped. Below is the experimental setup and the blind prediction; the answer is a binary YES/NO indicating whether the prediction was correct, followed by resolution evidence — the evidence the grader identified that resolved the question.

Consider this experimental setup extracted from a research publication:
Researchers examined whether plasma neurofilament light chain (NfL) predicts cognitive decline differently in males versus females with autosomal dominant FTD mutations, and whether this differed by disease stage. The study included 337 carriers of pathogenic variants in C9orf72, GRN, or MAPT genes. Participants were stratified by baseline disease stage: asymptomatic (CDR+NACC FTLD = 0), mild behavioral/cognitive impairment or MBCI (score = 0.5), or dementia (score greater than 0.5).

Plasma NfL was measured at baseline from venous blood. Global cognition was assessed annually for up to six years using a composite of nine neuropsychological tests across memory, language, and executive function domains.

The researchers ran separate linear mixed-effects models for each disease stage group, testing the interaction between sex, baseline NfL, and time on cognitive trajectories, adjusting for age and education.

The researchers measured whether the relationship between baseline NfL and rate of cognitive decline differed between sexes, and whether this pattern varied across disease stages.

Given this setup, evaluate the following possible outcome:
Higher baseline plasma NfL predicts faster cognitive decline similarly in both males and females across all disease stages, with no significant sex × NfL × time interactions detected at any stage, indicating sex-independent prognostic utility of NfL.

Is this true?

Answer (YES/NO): NO